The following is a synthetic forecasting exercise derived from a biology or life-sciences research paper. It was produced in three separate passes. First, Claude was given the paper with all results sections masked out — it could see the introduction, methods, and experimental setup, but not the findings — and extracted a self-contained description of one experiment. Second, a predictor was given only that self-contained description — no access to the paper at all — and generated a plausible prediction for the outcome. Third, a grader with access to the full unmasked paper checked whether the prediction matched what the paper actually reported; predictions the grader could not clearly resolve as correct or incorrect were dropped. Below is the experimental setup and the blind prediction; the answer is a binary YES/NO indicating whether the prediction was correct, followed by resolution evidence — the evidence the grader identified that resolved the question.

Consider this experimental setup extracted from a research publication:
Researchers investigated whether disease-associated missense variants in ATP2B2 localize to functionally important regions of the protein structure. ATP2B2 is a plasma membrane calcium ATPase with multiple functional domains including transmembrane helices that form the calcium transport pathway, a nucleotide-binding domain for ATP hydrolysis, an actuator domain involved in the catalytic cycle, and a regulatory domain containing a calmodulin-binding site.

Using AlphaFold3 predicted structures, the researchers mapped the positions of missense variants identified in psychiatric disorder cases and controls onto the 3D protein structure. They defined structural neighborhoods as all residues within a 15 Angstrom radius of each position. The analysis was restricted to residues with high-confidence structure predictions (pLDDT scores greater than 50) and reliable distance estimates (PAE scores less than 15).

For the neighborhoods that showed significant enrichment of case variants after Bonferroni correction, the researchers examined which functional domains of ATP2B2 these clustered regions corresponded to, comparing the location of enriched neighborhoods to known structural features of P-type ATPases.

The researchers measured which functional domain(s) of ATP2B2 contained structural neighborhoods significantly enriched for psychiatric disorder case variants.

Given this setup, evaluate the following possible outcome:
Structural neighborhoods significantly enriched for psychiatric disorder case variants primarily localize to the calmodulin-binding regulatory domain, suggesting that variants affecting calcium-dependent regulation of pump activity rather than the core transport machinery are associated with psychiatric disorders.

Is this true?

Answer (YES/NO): NO